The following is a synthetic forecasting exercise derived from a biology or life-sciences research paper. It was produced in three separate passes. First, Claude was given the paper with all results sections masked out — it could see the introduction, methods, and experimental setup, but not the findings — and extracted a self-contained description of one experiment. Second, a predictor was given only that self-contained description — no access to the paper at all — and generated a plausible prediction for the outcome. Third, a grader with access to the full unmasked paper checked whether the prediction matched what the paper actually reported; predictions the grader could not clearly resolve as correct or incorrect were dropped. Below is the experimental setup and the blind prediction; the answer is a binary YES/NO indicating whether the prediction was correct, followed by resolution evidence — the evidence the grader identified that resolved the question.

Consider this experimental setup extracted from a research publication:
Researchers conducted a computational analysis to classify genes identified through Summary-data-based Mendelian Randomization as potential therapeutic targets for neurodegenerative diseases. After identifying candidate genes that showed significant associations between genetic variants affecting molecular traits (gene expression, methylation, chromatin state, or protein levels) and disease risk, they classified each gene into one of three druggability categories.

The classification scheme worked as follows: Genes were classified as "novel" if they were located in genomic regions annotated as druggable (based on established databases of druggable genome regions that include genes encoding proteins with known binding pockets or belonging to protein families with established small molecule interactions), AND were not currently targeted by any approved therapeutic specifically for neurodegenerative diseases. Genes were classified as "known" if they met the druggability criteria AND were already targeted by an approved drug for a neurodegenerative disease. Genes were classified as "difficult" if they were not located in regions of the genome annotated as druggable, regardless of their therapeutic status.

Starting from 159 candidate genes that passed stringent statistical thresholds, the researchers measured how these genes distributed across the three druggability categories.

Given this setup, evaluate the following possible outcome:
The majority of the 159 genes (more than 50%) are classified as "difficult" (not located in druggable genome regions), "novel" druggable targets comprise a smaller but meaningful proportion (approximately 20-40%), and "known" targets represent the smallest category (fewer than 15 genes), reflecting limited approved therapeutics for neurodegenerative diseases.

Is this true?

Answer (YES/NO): YES